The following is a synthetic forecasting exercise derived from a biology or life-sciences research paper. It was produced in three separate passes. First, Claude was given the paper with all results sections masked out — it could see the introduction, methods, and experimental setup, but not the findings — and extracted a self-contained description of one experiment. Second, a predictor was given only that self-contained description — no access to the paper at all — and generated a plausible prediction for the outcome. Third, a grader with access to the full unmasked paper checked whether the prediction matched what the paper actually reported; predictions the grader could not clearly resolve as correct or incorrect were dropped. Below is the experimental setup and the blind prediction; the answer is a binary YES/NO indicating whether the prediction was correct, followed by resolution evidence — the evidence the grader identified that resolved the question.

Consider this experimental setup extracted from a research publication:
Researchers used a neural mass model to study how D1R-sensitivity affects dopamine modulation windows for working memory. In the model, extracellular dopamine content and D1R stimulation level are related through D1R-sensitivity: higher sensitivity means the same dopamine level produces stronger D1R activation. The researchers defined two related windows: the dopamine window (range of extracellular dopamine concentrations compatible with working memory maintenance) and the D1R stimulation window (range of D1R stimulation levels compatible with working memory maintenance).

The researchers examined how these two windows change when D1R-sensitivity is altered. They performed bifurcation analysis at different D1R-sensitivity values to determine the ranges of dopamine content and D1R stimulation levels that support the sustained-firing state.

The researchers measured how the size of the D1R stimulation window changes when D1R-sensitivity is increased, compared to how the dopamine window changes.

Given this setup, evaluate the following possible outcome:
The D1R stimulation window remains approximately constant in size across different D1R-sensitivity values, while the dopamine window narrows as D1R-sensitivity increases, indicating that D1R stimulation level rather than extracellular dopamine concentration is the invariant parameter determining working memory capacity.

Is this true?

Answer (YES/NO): YES